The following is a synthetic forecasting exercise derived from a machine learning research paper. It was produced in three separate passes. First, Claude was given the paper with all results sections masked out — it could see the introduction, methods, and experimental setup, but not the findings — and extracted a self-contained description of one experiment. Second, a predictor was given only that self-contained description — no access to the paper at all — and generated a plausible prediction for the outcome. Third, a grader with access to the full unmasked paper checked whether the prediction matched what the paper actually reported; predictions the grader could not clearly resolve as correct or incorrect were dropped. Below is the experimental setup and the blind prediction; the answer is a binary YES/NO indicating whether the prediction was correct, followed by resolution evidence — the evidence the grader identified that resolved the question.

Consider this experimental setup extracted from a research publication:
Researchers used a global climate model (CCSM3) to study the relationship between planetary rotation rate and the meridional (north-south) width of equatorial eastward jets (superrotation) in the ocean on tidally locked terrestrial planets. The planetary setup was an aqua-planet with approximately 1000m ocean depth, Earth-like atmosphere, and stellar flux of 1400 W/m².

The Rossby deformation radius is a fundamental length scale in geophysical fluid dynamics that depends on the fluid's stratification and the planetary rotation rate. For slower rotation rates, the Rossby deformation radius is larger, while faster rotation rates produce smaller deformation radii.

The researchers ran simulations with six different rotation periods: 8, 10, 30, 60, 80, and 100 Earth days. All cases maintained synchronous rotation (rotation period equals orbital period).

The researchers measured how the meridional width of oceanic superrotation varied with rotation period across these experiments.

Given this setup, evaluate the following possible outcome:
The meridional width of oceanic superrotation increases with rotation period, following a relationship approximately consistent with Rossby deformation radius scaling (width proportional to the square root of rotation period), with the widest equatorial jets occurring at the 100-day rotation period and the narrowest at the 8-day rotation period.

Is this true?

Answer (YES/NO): YES